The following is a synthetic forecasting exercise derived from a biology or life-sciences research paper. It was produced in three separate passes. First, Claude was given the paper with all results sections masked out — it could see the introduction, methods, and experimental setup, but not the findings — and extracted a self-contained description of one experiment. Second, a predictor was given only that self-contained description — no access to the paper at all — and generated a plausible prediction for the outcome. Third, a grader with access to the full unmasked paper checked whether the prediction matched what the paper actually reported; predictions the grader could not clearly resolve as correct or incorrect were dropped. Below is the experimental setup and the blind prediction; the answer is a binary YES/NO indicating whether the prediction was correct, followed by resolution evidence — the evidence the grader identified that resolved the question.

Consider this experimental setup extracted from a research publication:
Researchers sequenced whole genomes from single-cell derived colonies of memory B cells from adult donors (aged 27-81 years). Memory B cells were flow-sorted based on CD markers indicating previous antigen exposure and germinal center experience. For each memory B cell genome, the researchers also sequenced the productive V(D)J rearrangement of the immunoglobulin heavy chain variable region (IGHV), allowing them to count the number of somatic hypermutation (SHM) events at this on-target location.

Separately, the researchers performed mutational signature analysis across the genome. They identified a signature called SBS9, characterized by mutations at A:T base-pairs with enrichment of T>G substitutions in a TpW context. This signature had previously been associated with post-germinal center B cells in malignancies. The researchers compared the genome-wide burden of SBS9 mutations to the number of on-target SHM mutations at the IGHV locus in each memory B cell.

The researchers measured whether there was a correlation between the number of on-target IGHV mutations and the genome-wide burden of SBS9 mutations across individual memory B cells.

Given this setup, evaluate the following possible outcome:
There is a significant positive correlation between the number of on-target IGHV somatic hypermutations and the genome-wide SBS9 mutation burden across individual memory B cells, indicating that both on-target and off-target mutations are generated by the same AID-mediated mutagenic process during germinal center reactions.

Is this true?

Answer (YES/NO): NO